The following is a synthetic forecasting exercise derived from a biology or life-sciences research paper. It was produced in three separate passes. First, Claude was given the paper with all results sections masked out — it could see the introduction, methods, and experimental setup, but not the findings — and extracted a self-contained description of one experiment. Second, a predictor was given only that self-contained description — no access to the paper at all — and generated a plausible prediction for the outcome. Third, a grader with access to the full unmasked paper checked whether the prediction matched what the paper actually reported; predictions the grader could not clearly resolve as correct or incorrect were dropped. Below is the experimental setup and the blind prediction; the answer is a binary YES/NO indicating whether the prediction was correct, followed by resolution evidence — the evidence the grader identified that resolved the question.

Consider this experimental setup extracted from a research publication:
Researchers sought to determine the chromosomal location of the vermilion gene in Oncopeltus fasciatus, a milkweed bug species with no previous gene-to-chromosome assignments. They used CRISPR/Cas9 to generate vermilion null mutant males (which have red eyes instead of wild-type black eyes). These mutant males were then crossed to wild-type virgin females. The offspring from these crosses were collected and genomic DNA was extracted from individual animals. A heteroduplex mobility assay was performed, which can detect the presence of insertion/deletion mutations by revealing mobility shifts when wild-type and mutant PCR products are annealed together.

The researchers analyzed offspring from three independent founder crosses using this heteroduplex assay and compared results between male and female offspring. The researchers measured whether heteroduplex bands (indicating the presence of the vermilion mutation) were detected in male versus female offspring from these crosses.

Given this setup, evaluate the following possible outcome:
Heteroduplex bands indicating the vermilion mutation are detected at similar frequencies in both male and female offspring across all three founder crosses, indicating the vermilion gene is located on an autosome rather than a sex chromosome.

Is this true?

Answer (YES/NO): NO